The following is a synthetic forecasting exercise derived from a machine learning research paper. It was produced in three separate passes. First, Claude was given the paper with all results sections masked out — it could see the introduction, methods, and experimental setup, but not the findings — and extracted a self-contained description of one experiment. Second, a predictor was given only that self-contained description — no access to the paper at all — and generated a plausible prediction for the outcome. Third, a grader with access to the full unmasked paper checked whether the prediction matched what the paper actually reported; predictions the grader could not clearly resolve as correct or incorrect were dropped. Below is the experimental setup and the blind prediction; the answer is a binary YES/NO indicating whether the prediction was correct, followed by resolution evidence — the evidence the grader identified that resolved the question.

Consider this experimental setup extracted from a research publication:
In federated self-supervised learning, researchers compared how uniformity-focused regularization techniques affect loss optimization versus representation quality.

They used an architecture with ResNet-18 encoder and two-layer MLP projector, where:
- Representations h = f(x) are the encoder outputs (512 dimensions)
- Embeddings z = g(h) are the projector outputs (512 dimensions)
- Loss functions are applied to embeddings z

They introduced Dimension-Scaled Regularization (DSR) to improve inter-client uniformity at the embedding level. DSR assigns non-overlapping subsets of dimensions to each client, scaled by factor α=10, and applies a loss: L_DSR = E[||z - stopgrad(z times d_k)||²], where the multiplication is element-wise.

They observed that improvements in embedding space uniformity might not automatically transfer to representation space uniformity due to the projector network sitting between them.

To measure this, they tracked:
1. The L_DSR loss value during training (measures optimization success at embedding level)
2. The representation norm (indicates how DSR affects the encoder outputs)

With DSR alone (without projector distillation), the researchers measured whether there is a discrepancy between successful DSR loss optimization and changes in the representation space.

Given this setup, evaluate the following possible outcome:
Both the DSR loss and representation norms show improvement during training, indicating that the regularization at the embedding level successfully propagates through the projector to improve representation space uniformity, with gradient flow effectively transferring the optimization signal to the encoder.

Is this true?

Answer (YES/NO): NO